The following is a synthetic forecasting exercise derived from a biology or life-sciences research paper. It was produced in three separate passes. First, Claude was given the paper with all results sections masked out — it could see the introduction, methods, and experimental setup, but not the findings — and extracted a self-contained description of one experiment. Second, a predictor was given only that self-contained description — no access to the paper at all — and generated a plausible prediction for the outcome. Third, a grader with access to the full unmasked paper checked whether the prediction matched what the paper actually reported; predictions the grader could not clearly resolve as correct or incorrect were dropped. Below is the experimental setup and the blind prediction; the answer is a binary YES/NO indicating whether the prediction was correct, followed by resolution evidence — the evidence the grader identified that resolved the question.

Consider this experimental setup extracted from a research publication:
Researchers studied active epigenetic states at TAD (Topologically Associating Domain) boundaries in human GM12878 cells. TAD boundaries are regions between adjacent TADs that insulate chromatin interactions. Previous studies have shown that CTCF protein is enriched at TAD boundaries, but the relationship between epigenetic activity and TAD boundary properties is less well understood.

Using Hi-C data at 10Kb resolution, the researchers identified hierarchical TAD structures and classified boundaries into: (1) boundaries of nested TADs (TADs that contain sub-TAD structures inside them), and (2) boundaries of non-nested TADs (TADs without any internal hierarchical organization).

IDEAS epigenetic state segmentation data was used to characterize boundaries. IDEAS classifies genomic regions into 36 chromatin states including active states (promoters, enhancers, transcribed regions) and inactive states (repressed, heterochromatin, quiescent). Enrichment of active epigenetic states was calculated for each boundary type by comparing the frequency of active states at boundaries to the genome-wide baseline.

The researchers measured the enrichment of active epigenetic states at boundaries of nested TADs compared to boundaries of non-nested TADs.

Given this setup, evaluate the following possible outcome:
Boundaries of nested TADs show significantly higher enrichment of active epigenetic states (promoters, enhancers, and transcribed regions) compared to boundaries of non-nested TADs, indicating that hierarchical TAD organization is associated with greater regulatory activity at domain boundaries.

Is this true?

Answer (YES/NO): YES